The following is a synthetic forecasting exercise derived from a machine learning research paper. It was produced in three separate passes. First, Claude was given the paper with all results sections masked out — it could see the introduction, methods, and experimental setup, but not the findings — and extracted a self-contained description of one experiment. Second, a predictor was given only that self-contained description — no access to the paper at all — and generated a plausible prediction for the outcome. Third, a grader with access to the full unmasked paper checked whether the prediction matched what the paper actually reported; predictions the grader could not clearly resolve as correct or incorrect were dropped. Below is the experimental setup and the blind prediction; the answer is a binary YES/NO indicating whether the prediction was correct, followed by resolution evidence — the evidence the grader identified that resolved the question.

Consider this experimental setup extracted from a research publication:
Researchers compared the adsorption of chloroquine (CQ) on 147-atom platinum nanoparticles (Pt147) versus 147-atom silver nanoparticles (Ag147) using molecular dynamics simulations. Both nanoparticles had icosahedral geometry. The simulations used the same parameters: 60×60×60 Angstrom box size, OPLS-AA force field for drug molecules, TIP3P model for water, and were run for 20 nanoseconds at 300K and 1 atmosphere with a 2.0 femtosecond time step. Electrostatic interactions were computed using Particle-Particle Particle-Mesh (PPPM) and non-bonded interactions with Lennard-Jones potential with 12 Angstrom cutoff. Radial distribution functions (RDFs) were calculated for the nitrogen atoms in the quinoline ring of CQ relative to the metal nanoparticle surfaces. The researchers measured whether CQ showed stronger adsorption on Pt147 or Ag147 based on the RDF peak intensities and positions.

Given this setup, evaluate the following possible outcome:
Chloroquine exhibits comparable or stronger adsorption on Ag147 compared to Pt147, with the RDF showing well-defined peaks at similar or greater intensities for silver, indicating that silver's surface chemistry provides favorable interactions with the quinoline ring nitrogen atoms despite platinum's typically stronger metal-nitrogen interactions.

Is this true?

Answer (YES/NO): NO